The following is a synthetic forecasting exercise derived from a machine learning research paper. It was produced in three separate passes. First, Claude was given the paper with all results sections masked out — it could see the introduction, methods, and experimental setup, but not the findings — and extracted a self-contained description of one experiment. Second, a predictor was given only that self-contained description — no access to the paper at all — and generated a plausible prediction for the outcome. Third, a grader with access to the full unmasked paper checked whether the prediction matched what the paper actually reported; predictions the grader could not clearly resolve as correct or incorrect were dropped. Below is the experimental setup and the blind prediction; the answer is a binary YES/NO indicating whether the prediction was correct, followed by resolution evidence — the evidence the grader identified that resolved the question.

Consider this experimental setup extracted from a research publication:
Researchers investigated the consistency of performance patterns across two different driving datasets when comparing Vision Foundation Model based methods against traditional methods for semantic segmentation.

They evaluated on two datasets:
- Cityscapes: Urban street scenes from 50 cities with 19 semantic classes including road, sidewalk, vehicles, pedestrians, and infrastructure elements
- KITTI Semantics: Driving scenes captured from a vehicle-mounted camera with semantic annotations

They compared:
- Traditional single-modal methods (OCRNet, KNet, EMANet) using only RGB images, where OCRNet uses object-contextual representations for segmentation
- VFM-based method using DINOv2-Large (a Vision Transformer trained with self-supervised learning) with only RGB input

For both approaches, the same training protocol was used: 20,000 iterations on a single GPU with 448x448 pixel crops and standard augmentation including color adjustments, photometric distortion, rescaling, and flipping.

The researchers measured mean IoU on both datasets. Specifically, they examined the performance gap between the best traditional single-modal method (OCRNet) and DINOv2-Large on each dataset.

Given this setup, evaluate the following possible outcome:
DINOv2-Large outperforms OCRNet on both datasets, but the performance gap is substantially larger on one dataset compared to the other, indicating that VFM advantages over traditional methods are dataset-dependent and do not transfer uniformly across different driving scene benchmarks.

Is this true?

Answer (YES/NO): NO